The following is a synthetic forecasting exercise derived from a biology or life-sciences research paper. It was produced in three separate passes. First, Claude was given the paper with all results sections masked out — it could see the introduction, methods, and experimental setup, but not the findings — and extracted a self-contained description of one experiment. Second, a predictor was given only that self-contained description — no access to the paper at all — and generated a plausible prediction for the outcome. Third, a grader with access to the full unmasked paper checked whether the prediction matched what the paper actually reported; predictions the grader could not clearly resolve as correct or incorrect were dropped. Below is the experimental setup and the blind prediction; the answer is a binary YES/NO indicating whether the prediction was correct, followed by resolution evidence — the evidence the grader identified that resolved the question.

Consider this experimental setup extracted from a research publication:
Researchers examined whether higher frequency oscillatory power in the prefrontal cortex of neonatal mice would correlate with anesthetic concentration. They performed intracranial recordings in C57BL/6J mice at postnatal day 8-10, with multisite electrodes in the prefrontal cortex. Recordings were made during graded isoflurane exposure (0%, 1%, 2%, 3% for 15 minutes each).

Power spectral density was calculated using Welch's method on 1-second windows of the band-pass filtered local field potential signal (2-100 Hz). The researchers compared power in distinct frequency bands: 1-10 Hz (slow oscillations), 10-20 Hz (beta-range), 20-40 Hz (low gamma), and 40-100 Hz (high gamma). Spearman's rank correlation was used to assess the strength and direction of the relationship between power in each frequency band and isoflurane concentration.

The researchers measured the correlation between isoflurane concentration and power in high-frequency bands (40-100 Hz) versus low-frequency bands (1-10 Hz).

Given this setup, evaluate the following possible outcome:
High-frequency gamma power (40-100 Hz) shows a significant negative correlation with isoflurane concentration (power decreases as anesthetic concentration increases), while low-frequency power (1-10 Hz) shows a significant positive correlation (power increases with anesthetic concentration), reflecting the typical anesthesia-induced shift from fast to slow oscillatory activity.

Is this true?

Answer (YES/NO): NO